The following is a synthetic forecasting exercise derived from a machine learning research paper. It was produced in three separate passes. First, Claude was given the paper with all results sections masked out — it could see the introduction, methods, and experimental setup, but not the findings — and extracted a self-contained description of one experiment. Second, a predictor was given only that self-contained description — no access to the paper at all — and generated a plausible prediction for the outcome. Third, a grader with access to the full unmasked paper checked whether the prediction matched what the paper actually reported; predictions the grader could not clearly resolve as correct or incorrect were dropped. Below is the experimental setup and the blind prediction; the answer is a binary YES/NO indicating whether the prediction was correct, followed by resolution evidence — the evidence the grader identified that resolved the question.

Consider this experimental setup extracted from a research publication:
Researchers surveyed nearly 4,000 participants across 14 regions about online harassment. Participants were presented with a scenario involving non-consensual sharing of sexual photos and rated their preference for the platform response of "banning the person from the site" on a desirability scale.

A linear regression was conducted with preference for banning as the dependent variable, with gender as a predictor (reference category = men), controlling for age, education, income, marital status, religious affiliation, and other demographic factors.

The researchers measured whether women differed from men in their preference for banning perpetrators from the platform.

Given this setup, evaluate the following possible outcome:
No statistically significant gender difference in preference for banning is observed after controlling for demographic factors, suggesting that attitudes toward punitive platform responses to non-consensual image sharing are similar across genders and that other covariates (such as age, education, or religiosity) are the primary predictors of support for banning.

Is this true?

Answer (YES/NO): NO